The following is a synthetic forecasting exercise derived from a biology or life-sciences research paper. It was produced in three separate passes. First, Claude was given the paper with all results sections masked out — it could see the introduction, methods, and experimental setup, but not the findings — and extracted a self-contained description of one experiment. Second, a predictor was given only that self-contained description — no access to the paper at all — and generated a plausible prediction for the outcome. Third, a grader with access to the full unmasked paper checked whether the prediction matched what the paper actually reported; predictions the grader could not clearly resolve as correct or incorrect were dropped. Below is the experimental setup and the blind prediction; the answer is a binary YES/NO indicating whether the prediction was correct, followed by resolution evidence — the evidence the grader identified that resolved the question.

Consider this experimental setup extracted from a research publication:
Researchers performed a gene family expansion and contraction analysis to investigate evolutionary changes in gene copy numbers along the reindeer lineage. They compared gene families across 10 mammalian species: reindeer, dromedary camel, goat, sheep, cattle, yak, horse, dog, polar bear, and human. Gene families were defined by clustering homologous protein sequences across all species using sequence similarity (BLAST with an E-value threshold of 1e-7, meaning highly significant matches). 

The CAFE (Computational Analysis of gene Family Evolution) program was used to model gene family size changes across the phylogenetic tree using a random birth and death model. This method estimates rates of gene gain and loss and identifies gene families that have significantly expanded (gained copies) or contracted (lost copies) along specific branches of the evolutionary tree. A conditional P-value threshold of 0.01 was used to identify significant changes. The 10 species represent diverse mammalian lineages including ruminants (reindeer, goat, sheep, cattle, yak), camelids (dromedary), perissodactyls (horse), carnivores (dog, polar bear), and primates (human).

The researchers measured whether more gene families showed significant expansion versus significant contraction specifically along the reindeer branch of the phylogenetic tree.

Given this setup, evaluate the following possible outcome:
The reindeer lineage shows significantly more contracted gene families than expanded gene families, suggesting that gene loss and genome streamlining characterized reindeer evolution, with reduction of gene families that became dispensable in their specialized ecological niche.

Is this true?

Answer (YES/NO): NO